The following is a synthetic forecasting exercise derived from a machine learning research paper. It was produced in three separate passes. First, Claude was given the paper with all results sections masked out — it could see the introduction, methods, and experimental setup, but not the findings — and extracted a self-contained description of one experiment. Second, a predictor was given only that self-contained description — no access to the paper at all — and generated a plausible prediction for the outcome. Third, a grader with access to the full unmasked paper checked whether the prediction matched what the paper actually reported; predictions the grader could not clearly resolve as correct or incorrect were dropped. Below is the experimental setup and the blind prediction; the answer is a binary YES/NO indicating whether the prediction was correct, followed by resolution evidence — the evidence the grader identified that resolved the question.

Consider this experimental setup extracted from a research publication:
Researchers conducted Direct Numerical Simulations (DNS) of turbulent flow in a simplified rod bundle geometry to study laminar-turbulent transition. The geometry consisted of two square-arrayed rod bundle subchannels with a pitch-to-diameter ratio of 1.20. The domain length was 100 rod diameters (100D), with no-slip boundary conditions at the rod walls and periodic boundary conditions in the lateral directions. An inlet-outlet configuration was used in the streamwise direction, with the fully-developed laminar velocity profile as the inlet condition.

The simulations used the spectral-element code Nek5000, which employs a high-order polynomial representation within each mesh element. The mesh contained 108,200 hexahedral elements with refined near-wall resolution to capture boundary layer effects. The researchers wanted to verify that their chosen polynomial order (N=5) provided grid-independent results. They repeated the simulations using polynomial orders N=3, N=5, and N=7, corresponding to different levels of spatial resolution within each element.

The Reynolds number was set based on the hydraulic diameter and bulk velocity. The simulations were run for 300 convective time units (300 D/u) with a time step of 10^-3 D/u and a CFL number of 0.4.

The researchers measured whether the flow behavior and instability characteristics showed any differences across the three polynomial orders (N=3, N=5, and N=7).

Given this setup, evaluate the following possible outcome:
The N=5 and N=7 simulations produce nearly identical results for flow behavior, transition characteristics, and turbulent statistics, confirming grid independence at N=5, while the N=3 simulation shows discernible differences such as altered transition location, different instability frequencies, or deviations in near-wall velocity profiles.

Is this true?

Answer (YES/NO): NO